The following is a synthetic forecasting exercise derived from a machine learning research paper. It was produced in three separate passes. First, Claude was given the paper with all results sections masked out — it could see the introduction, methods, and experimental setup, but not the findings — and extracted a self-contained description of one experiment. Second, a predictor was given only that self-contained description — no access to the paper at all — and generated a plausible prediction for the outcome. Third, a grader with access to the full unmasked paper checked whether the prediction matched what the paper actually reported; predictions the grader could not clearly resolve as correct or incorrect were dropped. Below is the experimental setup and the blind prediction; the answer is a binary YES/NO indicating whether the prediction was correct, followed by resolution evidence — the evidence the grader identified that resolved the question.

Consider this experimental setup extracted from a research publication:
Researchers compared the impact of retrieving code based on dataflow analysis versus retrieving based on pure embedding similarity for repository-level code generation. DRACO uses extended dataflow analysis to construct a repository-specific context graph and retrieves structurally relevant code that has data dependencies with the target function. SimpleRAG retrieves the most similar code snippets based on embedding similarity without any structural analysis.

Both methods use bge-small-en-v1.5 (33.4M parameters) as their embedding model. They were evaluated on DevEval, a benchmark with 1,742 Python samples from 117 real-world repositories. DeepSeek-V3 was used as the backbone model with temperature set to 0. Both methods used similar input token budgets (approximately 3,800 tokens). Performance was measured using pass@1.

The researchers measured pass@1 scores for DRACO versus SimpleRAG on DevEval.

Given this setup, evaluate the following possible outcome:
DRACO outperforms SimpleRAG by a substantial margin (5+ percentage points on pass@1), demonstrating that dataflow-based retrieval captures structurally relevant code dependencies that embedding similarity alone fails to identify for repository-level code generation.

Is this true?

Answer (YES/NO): NO